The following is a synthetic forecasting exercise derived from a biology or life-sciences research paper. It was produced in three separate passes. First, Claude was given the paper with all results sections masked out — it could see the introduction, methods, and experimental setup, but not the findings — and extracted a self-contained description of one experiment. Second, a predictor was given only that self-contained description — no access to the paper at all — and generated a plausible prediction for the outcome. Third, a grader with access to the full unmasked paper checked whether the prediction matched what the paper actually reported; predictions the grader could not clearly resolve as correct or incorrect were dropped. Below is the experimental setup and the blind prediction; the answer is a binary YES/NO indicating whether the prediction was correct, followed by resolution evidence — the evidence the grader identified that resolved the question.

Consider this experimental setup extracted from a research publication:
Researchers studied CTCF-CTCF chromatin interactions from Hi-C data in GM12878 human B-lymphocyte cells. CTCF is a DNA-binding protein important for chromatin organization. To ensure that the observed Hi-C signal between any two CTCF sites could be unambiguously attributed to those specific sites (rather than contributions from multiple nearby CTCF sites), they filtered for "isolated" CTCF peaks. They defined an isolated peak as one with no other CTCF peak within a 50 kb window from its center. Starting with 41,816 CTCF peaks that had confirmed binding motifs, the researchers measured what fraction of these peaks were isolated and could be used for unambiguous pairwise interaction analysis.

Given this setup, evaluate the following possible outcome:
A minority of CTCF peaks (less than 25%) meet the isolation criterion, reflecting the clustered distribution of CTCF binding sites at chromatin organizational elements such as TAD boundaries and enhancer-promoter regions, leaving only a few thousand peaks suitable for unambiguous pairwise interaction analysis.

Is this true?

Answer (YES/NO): NO